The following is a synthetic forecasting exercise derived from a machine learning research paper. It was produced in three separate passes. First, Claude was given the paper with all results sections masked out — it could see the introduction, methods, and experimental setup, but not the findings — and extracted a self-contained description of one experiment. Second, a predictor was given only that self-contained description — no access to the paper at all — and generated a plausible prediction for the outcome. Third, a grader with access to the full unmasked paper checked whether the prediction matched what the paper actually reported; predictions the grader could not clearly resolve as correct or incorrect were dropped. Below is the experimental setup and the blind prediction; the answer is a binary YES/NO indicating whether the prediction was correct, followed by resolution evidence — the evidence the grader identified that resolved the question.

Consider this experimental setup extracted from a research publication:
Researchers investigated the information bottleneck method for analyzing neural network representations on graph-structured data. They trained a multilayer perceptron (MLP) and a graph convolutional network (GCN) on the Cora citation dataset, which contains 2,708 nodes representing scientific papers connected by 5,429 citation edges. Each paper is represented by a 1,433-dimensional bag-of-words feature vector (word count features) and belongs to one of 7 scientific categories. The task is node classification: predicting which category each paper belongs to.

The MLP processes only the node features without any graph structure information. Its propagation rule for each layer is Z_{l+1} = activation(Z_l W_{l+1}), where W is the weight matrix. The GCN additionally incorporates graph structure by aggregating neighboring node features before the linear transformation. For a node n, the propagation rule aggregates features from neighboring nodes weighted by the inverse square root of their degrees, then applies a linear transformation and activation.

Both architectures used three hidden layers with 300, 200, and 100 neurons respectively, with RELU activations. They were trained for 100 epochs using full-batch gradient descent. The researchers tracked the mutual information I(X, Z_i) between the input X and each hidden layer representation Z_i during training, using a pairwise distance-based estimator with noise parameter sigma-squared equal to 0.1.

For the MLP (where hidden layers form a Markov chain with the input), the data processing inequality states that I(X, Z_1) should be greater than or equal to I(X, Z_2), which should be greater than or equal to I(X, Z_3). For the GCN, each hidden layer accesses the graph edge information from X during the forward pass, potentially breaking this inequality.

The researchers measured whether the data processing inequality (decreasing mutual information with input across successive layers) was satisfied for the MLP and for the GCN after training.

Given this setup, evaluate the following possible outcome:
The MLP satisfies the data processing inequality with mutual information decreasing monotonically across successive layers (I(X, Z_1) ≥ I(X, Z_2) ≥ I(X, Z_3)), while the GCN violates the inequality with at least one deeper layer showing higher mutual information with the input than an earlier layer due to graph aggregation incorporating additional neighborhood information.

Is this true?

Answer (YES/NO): NO